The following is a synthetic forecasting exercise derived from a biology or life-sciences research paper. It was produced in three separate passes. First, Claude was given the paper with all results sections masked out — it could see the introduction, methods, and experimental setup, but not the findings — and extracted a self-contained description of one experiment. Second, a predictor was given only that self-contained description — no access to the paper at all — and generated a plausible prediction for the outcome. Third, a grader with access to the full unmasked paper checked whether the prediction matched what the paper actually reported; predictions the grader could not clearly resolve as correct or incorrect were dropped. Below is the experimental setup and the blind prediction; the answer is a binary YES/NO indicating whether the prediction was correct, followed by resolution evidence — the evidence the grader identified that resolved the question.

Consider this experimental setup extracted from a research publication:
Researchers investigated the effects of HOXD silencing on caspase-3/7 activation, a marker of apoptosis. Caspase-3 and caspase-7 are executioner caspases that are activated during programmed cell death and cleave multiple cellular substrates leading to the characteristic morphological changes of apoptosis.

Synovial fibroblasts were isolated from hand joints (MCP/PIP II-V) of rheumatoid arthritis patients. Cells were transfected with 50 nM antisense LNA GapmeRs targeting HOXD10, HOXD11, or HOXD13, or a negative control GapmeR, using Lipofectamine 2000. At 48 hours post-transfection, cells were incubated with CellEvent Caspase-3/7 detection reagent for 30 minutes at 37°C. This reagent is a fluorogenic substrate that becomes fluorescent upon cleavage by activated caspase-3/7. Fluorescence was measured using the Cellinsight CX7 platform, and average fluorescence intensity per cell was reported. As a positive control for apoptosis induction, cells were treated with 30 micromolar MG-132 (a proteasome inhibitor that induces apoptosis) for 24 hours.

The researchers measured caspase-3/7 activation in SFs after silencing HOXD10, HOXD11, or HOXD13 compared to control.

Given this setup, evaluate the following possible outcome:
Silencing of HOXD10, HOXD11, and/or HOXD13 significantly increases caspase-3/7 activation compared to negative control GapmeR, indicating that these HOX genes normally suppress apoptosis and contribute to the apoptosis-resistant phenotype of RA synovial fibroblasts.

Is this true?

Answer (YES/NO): NO